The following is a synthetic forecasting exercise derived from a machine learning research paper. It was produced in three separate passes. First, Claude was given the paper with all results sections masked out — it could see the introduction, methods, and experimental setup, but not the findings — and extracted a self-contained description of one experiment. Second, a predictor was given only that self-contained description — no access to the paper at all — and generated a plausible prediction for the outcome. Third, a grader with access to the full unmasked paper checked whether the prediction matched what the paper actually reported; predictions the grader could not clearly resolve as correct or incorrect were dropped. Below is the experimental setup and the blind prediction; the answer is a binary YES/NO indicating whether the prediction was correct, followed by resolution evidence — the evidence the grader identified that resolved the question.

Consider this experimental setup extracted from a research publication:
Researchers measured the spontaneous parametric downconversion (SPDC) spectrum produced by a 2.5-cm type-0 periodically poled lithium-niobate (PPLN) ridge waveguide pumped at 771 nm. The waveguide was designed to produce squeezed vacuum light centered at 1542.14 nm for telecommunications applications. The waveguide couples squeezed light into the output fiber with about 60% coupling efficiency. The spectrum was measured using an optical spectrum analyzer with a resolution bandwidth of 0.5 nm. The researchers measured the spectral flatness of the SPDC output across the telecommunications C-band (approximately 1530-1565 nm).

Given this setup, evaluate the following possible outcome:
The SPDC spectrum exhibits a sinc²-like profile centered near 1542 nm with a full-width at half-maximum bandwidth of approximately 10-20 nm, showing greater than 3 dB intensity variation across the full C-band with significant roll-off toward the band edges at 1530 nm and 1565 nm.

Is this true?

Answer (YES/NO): NO